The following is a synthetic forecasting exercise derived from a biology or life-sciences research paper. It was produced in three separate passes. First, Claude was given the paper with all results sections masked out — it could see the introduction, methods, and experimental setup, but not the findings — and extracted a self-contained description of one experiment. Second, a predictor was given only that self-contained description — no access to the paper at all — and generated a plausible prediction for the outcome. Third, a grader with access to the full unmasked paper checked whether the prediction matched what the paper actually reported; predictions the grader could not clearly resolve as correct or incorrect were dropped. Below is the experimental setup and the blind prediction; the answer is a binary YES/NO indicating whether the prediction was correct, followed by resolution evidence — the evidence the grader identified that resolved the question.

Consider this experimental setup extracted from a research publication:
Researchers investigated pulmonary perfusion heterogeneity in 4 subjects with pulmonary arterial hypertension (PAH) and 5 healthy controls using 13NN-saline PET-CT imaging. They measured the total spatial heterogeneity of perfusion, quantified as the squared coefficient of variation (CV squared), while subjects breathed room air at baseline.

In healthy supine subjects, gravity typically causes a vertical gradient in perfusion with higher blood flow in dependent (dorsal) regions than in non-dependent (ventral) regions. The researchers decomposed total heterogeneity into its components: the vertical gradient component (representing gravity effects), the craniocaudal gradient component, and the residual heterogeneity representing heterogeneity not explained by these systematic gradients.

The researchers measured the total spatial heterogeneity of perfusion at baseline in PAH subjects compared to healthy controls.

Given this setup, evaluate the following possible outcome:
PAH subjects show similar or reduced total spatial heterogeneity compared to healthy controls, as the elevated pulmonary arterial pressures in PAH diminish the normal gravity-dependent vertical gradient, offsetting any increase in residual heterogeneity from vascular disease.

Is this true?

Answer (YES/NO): NO